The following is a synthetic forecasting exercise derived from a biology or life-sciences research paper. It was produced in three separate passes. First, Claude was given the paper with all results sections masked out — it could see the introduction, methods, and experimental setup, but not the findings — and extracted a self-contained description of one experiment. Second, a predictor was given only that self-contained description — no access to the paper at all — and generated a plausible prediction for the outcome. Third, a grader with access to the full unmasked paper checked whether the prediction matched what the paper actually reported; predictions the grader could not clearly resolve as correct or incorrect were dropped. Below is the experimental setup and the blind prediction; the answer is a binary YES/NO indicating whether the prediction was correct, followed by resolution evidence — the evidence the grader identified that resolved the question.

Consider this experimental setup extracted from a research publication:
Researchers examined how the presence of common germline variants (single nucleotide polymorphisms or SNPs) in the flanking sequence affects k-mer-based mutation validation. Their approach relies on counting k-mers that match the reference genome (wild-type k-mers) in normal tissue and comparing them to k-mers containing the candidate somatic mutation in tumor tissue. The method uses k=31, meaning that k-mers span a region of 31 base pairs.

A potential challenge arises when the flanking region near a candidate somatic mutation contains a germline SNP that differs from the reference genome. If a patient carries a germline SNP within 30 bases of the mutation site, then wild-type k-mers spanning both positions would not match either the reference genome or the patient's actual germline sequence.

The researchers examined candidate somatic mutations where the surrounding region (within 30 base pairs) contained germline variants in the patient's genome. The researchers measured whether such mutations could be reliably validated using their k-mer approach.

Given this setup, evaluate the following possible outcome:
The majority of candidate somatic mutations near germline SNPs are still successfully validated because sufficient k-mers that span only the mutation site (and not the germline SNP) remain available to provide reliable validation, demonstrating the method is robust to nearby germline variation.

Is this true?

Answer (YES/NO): NO